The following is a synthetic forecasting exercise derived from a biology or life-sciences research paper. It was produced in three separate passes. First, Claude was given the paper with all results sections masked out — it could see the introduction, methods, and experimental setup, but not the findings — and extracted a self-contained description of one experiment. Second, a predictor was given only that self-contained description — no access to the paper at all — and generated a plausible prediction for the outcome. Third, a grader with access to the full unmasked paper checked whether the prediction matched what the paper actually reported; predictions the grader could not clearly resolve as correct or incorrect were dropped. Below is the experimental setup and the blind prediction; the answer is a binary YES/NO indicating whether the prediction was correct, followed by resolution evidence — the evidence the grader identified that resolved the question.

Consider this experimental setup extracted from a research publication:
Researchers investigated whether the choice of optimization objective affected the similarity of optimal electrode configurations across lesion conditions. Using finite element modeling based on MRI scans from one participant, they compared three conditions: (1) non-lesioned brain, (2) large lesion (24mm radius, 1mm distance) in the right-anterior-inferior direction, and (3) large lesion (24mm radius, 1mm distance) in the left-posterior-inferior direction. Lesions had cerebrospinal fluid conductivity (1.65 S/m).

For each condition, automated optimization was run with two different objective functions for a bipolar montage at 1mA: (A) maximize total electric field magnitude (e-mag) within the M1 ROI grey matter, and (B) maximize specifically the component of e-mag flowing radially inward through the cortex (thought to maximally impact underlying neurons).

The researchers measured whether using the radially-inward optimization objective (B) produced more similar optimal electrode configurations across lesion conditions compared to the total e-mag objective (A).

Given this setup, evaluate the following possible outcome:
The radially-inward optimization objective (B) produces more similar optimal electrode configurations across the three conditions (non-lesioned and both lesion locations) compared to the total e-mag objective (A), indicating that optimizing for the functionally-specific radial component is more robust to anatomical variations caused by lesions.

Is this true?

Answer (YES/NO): YES